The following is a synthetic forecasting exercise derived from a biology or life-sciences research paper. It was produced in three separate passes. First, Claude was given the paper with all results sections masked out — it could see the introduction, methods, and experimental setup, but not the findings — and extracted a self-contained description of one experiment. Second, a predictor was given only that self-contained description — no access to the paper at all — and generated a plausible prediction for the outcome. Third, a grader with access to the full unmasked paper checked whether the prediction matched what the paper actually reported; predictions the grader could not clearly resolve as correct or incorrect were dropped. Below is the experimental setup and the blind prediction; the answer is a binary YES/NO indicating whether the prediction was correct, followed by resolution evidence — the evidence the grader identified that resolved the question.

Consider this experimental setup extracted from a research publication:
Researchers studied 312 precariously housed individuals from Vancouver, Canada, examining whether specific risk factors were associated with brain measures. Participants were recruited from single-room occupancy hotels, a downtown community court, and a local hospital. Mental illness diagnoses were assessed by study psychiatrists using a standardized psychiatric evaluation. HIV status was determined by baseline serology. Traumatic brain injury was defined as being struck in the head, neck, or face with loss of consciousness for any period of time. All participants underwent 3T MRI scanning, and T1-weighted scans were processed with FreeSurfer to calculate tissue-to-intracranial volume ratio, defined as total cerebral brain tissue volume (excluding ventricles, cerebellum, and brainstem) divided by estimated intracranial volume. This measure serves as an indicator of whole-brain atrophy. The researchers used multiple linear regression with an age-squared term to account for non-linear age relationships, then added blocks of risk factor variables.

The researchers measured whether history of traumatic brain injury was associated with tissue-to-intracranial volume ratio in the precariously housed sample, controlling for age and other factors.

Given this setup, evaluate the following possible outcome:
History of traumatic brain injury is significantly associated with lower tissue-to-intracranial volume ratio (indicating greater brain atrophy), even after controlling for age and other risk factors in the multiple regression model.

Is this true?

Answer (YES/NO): YES